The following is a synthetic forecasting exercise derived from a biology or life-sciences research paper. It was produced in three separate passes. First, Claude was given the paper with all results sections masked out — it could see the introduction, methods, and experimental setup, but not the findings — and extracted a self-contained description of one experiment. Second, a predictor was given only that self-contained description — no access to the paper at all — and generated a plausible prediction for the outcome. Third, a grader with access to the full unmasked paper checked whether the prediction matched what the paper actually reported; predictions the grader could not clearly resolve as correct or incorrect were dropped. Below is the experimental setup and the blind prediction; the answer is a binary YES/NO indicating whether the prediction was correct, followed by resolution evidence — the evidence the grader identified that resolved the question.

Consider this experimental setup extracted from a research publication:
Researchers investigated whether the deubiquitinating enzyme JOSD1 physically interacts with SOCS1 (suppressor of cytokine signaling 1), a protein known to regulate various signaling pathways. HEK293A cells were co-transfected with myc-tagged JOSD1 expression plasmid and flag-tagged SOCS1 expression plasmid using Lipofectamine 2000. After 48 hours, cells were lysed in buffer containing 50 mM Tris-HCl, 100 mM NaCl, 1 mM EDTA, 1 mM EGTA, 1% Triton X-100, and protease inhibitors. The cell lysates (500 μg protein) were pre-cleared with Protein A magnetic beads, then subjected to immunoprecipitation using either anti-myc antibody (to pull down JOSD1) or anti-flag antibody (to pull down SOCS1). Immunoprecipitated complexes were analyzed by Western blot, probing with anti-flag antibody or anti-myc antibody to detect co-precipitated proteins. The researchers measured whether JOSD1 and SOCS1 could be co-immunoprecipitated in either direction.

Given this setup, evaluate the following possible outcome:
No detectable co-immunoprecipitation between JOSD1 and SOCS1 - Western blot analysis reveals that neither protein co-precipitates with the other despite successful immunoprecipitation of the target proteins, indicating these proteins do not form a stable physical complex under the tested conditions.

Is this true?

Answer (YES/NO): NO